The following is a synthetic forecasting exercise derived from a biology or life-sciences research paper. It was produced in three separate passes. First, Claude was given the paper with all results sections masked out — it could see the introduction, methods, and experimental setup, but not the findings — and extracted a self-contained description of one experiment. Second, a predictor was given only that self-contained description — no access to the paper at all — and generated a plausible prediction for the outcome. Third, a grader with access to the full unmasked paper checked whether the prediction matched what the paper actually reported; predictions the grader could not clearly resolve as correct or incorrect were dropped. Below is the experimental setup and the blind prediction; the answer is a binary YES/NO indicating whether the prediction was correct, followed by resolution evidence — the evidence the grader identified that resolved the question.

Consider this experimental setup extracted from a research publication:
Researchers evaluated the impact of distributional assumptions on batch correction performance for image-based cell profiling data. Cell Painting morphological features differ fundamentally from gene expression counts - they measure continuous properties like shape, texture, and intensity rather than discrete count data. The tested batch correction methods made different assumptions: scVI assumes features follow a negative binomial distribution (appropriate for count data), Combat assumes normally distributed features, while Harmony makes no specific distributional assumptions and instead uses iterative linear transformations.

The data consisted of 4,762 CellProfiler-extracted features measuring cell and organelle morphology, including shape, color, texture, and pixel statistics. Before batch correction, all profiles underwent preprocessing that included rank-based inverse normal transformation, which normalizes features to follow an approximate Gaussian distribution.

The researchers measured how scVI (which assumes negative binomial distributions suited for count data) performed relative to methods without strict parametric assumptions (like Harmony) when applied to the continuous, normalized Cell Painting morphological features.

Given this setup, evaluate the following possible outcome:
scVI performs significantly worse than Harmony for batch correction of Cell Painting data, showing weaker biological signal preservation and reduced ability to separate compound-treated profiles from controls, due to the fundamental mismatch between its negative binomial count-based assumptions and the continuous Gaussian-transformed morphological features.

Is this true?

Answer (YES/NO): NO